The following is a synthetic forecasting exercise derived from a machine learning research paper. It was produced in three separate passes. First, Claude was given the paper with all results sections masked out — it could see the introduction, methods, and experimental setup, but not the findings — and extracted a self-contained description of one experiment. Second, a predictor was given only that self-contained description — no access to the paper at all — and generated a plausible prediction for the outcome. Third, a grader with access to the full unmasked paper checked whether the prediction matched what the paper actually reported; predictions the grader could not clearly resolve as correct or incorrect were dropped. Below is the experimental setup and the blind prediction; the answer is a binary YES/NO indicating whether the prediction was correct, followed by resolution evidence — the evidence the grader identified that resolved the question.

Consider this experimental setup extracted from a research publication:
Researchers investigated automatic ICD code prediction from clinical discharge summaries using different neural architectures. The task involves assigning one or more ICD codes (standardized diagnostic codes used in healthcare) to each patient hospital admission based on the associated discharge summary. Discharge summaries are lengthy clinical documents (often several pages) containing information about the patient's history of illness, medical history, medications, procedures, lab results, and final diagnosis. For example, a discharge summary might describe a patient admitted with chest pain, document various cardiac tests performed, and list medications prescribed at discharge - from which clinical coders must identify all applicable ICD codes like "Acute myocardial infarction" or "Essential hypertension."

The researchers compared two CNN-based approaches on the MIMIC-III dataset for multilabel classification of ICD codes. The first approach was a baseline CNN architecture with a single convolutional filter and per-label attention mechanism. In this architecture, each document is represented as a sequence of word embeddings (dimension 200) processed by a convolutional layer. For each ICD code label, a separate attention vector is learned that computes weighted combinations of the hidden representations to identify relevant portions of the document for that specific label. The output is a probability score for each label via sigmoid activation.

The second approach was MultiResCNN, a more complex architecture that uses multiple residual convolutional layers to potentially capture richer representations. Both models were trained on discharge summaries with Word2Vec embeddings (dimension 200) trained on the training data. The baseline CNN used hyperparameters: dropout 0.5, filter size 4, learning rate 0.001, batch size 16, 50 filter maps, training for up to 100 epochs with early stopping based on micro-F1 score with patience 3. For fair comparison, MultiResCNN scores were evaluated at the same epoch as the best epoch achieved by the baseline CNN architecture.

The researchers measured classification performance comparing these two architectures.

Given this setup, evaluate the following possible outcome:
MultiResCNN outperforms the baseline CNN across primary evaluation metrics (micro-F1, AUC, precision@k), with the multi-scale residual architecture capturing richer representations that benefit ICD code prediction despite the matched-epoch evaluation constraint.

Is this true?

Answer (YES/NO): NO